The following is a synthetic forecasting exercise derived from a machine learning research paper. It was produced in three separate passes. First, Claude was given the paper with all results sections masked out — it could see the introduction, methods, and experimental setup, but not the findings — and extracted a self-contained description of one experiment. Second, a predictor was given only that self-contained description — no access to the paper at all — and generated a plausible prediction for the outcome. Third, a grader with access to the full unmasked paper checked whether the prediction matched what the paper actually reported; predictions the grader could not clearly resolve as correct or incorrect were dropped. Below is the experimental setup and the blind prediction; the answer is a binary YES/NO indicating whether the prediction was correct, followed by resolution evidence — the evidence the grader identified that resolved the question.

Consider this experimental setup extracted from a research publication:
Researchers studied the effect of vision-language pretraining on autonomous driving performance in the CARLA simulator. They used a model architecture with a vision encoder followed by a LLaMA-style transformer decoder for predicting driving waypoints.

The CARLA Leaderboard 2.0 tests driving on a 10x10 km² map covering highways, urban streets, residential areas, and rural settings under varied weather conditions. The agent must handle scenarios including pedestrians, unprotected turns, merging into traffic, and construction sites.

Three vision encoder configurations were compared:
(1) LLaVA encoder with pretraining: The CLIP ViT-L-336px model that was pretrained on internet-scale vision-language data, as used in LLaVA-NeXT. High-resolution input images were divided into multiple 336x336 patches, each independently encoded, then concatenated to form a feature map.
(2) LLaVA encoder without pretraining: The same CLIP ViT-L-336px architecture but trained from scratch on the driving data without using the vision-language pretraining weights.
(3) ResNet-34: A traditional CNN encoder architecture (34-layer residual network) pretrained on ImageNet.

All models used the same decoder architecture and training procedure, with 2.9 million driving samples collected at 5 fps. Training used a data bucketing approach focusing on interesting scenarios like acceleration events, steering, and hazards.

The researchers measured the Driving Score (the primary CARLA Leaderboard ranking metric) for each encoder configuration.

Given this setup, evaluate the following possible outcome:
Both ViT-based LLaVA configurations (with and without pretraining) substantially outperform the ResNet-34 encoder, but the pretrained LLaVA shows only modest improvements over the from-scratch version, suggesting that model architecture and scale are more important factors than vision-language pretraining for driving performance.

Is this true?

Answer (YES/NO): NO